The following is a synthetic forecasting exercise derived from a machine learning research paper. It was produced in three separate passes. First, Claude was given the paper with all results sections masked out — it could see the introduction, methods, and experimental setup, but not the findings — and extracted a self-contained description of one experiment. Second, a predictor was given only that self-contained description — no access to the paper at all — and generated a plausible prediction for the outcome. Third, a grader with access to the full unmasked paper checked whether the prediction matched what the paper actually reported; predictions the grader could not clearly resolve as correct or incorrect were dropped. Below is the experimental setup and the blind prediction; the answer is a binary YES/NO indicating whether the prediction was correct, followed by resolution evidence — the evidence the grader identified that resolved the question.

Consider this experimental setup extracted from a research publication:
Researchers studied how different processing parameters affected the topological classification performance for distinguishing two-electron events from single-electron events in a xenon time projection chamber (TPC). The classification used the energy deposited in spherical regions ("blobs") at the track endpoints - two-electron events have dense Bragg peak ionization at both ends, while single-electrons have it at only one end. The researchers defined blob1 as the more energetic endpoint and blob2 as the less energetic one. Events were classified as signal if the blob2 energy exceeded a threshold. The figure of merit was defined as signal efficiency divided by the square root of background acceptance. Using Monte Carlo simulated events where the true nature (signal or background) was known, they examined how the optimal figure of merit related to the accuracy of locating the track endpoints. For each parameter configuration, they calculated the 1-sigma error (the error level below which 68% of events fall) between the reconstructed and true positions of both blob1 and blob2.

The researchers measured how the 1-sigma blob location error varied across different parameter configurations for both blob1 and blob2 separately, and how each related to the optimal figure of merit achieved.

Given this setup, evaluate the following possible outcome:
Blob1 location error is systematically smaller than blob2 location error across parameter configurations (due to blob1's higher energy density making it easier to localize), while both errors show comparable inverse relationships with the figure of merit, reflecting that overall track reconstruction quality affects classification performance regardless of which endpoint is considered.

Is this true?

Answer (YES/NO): NO